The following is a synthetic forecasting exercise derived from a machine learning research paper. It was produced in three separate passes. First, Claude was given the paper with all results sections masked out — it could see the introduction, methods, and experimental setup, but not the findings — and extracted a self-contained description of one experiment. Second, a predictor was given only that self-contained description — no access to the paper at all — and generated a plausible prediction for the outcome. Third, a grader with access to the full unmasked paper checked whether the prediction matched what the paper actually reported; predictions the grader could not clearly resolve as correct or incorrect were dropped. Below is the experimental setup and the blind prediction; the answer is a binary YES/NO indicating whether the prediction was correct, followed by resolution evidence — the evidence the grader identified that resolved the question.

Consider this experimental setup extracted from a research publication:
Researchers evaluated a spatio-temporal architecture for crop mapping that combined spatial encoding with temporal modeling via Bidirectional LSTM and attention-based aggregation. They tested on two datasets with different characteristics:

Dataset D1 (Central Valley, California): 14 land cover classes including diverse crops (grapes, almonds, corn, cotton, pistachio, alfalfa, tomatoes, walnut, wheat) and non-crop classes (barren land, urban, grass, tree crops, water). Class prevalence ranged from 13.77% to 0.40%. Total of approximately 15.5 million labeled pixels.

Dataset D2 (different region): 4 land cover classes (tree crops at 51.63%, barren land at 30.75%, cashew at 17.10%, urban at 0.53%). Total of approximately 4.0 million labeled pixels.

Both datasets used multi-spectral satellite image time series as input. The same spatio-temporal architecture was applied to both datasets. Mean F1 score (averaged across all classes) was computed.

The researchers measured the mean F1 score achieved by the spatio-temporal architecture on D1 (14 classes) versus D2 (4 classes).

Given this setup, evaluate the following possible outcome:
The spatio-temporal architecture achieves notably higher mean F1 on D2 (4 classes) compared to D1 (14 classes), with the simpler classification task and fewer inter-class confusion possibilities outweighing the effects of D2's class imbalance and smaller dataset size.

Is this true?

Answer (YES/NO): NO